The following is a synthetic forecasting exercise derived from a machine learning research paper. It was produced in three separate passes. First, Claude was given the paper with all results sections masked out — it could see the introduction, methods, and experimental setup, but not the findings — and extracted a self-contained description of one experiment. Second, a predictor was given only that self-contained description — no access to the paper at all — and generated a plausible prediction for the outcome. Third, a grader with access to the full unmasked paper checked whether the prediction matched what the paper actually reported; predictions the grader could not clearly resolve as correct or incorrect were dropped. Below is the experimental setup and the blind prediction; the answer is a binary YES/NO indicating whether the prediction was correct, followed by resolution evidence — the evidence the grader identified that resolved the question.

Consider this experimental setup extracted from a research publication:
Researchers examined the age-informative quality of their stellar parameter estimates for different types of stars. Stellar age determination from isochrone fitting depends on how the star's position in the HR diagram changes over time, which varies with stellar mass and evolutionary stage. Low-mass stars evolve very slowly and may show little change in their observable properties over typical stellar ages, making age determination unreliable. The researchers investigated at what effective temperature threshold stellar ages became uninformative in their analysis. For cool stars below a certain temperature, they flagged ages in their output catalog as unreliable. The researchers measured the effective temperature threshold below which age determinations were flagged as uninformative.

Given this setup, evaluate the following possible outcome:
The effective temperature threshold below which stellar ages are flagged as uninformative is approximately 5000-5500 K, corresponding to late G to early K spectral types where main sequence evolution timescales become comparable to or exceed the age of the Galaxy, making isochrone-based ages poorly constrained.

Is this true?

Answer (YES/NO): YES